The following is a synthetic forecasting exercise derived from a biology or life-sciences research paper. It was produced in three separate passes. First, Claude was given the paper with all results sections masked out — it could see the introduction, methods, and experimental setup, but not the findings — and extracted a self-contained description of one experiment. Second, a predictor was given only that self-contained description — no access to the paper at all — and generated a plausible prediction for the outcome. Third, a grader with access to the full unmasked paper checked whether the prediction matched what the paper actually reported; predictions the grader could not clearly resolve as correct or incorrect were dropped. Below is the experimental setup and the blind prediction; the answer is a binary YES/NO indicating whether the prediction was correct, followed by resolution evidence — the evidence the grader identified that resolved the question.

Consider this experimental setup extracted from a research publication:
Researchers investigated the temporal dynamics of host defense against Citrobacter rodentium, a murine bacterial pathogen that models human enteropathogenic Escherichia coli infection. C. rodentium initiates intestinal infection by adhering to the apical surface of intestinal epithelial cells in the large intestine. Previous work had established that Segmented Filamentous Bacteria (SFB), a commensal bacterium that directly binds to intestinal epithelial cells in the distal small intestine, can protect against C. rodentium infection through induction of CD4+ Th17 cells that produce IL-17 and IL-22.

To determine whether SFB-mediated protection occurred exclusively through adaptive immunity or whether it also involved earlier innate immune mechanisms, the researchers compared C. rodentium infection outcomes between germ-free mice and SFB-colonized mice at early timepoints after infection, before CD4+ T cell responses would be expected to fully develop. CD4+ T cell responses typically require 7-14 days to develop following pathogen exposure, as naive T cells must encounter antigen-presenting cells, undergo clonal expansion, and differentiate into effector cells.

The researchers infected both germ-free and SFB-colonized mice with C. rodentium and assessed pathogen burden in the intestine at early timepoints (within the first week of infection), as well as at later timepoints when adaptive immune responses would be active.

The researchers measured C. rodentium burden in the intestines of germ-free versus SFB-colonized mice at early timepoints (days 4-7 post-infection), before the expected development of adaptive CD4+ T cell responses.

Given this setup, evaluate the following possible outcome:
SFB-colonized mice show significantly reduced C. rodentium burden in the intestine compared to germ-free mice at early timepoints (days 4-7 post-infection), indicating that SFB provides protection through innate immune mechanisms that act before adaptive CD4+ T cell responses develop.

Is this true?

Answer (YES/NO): YES